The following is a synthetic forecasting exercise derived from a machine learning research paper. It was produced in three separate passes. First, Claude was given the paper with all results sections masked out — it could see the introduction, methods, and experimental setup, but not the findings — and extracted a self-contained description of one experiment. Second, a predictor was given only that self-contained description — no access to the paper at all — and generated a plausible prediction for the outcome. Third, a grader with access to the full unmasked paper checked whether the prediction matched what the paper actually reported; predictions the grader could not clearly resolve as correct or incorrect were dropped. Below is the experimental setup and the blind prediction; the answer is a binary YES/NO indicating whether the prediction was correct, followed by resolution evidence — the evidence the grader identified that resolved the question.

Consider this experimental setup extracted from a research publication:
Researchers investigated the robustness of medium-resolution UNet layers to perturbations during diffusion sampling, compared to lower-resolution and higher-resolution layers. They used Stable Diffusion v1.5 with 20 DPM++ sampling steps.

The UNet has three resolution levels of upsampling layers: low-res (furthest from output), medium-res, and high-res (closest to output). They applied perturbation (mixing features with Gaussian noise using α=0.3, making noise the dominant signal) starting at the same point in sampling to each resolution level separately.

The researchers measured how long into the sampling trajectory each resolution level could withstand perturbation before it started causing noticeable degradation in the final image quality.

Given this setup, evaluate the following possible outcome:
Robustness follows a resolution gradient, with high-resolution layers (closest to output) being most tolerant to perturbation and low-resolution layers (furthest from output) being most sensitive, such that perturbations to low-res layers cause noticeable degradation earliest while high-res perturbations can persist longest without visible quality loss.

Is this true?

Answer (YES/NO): NO